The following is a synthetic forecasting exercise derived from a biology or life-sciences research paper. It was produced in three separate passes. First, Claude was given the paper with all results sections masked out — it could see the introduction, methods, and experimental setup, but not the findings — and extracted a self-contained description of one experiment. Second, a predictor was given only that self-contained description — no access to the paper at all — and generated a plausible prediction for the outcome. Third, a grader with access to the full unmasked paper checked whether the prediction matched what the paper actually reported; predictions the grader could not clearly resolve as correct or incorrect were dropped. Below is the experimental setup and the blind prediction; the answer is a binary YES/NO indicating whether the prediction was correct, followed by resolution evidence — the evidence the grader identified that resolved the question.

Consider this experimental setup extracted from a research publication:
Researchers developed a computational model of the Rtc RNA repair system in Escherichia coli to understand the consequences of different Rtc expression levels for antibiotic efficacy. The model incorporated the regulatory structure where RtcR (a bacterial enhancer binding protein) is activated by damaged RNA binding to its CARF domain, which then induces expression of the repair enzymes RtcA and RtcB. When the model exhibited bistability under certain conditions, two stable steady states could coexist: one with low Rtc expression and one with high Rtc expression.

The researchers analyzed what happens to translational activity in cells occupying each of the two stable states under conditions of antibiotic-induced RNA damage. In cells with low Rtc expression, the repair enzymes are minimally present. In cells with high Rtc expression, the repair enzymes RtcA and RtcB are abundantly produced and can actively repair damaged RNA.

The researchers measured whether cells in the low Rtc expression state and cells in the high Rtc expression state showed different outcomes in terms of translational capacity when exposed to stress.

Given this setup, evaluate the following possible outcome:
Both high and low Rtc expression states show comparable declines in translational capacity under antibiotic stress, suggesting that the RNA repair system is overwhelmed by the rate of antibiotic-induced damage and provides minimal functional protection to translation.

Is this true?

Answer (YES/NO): NO